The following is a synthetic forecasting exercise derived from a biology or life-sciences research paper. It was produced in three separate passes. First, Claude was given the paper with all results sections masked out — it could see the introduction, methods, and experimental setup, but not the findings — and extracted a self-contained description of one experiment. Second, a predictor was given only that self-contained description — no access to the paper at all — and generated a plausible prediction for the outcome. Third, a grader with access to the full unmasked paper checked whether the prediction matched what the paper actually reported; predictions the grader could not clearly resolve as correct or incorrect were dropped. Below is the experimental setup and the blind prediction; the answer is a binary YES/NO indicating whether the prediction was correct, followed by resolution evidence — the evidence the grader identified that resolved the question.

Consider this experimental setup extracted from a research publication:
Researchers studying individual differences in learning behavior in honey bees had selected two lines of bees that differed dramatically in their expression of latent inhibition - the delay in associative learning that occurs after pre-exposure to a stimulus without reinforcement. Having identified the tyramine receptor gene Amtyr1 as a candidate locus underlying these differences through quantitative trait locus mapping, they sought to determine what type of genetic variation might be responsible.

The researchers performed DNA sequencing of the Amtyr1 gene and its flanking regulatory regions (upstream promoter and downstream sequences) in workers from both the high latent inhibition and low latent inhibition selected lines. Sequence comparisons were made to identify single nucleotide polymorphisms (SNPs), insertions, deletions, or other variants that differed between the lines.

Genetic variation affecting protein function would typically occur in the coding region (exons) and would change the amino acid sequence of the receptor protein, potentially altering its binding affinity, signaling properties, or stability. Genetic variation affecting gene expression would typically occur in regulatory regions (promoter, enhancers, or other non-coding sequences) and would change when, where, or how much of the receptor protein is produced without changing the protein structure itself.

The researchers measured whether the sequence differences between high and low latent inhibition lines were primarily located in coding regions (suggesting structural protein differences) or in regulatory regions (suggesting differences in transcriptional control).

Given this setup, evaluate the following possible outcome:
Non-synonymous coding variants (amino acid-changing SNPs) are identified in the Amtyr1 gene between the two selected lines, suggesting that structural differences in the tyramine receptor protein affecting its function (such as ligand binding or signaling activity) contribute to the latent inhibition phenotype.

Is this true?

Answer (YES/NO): NO